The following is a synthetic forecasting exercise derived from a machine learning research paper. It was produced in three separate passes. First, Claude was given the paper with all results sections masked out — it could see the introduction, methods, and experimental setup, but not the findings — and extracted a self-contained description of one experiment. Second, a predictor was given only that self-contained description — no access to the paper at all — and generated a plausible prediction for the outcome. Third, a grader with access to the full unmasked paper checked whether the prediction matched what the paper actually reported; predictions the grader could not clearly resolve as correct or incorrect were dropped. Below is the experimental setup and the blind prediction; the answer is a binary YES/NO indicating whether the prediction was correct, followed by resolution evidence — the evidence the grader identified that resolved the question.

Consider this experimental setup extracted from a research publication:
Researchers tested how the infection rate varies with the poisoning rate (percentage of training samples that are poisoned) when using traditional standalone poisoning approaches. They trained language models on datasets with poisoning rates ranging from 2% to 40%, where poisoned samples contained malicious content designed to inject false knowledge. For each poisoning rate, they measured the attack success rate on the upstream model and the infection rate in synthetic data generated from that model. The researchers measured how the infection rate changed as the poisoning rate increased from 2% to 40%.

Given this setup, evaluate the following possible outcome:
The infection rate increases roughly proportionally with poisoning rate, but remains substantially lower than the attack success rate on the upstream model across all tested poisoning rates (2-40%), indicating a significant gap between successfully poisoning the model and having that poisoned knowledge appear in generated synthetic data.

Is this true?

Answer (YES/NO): NO